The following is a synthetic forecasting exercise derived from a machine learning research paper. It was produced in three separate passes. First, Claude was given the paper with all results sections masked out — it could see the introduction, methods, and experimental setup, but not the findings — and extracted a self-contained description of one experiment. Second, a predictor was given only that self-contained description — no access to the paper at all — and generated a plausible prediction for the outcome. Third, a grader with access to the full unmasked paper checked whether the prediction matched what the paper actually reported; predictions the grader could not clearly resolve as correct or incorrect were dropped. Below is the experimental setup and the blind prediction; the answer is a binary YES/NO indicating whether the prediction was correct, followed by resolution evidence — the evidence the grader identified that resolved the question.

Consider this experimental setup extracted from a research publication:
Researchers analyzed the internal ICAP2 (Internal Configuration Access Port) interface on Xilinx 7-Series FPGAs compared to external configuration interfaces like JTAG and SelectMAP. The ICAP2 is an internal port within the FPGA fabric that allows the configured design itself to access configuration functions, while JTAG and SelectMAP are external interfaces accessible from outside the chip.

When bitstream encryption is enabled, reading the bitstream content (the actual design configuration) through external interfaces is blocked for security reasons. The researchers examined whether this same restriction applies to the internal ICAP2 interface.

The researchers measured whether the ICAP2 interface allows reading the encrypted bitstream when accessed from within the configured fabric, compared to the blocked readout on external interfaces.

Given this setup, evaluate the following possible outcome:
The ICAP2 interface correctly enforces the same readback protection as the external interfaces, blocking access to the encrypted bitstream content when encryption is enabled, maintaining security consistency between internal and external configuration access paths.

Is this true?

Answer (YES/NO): NO